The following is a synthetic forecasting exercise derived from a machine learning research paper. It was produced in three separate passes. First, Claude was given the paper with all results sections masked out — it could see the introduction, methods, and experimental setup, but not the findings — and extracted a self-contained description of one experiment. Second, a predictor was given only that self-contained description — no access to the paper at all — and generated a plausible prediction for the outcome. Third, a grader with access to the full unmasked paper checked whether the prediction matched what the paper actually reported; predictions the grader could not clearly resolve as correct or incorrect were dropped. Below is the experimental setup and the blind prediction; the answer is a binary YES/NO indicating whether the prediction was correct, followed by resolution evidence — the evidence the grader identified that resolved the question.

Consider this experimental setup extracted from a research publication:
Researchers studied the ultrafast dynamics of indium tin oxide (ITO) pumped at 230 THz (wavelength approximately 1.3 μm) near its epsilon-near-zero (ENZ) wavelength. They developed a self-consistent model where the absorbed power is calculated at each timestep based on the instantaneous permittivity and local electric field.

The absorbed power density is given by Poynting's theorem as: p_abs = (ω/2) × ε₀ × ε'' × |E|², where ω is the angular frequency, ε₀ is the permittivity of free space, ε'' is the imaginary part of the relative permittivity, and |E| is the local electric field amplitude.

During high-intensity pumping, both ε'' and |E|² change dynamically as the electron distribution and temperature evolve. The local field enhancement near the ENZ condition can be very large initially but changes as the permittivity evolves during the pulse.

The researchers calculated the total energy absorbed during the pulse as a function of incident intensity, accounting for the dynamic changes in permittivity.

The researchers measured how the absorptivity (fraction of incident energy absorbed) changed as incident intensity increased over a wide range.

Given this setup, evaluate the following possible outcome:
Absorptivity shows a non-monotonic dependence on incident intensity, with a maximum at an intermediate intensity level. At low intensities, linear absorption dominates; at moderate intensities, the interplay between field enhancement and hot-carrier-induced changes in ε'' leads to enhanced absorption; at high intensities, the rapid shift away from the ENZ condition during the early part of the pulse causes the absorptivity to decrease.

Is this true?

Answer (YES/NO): NO